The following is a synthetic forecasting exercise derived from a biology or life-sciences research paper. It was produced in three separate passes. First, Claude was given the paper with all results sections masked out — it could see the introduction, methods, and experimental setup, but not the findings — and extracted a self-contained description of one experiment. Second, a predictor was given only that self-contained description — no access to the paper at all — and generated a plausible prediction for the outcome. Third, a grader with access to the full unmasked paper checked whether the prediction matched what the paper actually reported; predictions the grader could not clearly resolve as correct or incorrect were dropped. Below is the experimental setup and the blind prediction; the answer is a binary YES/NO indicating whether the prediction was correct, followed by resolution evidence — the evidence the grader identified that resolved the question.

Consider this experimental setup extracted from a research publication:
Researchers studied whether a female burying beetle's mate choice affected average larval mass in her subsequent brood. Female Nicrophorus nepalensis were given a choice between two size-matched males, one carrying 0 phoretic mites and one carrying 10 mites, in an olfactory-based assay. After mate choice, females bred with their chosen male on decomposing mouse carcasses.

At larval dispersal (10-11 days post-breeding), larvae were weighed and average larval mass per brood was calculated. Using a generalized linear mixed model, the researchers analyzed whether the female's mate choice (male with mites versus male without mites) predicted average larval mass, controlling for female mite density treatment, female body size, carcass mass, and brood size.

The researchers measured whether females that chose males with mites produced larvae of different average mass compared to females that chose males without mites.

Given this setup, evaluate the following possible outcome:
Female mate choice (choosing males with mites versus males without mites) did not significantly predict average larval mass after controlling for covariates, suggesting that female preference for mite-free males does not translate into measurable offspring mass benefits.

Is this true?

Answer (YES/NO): YES